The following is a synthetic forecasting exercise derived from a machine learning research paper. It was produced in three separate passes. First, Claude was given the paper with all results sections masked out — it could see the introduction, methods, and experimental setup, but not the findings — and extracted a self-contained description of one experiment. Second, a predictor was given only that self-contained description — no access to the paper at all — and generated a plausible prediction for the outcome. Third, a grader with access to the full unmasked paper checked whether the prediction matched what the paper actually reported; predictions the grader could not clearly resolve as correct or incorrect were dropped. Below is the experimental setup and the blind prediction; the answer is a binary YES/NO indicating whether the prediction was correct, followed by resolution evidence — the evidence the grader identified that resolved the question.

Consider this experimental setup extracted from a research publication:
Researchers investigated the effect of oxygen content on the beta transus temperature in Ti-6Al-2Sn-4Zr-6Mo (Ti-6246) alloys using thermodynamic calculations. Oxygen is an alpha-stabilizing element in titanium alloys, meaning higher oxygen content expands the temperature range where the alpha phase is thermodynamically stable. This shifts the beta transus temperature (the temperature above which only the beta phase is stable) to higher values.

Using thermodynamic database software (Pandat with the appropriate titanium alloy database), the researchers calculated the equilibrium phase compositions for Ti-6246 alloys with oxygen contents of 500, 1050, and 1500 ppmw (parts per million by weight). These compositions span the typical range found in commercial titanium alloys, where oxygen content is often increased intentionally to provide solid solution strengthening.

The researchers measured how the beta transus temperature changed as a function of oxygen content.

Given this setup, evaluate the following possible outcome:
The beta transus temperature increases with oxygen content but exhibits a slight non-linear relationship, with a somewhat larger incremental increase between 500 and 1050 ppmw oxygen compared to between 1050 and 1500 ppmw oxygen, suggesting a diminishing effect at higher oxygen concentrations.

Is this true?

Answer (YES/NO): NO